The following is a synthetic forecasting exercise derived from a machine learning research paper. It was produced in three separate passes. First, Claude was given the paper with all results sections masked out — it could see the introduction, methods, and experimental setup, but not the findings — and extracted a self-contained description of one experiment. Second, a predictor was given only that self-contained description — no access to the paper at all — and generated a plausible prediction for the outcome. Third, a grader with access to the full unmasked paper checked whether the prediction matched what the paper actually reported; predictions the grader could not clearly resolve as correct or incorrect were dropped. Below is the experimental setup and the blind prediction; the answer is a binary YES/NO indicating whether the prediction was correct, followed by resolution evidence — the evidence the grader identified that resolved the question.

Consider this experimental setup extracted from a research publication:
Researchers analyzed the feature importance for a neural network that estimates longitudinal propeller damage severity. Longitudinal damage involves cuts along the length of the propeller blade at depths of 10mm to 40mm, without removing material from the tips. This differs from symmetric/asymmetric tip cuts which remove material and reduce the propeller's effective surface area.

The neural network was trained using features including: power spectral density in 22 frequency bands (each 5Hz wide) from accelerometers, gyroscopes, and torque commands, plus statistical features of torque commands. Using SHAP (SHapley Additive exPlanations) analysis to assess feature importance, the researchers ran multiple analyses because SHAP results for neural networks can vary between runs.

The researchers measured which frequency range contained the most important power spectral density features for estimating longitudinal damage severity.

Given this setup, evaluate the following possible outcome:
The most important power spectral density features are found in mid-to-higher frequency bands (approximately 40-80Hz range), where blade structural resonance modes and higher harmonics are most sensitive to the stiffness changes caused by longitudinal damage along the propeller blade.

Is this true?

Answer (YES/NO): NO